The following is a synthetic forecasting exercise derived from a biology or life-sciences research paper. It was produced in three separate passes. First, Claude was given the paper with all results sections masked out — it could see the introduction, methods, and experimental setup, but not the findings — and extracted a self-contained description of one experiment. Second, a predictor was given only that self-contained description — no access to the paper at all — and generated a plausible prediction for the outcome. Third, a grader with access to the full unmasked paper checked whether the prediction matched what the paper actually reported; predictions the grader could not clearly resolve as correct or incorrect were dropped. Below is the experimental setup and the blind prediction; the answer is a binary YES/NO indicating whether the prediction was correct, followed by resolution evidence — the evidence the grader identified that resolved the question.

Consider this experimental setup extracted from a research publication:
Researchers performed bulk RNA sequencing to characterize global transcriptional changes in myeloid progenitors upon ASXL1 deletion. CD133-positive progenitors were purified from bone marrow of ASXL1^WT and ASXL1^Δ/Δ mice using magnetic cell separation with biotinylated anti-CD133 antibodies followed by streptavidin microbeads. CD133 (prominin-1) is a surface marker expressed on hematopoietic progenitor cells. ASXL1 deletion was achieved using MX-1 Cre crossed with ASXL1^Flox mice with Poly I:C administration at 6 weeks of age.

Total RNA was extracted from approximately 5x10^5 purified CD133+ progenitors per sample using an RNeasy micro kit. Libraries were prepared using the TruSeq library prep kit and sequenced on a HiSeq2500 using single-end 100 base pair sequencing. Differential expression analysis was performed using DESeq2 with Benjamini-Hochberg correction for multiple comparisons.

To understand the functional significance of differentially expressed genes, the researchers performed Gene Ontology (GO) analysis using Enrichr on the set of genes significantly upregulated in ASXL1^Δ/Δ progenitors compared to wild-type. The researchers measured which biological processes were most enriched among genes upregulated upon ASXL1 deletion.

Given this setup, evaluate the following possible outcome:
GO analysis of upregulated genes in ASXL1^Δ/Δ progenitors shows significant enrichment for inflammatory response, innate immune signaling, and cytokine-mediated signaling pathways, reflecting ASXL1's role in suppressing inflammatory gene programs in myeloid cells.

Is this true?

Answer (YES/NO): NO